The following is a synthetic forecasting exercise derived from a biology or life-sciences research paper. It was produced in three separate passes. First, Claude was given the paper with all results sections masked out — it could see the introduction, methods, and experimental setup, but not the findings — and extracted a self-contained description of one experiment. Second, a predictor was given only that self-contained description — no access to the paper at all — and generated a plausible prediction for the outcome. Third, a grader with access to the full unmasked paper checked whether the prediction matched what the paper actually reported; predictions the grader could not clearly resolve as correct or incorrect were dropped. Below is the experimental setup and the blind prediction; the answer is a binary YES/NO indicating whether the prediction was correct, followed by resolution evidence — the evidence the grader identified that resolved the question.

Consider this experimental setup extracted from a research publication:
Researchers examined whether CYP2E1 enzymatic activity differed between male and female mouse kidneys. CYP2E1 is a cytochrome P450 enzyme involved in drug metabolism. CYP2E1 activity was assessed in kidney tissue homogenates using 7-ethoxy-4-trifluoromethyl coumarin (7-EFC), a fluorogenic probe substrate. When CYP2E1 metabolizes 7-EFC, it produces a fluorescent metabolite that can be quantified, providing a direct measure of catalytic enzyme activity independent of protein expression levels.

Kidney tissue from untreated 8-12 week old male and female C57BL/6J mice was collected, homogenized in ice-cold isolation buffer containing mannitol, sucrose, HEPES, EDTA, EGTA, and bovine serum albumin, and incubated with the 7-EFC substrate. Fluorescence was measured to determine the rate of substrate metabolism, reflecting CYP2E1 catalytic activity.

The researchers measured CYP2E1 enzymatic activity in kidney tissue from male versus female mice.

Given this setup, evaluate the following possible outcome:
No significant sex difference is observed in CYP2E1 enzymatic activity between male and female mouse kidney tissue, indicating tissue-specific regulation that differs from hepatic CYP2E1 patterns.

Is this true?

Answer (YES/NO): NO